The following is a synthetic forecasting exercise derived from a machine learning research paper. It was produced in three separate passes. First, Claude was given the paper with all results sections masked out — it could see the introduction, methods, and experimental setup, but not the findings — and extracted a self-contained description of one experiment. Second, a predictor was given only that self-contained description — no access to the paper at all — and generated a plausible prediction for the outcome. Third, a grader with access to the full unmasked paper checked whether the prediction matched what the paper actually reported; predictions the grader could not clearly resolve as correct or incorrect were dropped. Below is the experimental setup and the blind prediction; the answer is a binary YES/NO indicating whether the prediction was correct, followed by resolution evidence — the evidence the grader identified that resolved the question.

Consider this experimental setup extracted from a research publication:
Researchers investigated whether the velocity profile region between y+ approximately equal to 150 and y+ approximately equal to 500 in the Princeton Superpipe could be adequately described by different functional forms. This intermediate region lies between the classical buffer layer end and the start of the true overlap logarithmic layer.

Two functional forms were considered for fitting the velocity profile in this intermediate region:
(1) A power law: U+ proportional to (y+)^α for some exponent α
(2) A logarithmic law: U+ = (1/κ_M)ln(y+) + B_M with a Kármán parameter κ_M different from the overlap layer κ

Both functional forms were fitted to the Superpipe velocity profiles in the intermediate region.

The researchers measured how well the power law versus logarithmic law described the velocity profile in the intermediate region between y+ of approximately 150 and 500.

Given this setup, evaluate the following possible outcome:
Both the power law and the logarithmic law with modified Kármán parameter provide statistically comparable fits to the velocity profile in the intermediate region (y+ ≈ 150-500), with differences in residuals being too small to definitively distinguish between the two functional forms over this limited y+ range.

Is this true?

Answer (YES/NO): YES